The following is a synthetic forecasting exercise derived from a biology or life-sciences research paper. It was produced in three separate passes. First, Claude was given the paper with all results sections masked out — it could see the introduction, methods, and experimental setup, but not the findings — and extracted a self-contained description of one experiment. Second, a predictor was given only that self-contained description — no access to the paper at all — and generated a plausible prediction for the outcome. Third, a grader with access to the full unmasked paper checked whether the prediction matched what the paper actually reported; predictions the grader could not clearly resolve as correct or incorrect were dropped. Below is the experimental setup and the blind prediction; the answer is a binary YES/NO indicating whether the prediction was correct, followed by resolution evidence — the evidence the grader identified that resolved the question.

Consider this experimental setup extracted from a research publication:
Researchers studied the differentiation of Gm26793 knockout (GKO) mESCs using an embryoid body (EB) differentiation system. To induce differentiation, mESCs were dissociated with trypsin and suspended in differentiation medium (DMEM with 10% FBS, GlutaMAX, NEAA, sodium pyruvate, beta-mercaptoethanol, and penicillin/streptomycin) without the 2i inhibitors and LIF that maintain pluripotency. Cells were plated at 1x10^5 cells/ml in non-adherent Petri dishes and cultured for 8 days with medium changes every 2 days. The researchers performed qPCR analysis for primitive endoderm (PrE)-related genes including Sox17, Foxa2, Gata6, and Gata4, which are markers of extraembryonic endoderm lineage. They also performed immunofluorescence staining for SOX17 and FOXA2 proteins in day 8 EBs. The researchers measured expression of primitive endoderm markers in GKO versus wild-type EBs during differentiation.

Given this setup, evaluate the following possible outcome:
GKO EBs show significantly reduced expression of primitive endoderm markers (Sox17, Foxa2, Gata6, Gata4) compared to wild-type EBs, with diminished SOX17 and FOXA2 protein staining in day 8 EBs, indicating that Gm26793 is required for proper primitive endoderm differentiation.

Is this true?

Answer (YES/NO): NO